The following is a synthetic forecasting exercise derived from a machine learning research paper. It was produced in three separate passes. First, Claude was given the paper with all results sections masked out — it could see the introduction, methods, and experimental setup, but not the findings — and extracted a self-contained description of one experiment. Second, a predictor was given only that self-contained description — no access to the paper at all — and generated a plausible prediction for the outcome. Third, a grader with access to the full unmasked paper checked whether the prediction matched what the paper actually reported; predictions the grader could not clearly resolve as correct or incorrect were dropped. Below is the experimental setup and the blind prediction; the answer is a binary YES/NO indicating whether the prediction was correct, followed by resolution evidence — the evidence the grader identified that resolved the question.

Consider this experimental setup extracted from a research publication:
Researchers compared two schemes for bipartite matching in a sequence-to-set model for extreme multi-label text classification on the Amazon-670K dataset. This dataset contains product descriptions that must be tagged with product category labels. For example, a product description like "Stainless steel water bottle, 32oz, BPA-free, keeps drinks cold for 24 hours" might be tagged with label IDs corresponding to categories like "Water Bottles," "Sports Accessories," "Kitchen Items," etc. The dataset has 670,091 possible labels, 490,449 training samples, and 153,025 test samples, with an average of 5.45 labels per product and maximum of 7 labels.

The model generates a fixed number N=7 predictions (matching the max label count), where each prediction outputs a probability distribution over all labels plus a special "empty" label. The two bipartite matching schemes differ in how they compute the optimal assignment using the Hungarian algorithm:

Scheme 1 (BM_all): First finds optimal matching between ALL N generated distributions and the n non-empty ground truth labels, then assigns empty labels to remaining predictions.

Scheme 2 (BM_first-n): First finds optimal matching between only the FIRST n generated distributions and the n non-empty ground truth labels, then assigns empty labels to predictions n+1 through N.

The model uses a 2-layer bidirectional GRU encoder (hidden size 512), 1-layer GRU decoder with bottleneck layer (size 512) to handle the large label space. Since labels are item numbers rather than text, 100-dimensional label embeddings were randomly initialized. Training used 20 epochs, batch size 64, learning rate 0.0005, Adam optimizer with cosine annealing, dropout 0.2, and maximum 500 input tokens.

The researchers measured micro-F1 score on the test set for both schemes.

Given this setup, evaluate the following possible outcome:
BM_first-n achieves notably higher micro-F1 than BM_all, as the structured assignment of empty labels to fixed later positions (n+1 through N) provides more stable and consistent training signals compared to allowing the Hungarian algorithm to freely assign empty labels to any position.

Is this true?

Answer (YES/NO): NO